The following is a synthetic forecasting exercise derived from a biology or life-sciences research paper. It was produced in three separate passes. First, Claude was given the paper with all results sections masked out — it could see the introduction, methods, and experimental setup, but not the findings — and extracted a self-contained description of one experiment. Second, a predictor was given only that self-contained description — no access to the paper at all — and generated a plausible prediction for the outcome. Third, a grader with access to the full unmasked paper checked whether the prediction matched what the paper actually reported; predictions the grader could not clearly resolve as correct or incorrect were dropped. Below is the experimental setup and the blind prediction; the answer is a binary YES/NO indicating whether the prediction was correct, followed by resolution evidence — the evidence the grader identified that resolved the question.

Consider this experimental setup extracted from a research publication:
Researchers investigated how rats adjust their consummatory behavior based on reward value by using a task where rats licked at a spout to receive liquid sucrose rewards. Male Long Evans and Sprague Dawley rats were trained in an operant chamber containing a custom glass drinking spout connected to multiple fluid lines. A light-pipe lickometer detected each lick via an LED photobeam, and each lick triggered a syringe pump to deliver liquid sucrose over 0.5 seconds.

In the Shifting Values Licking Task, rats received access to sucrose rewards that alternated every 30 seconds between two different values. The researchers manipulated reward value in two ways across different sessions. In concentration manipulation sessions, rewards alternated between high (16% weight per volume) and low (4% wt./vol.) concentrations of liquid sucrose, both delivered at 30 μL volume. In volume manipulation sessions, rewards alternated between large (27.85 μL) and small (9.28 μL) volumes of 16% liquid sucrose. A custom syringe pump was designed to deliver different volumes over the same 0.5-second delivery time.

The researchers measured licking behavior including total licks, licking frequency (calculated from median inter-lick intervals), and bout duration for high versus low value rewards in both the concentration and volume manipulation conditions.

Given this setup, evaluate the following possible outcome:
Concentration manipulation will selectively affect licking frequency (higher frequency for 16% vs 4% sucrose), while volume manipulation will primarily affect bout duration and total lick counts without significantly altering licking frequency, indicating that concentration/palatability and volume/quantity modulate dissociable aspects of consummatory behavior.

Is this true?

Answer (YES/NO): NO